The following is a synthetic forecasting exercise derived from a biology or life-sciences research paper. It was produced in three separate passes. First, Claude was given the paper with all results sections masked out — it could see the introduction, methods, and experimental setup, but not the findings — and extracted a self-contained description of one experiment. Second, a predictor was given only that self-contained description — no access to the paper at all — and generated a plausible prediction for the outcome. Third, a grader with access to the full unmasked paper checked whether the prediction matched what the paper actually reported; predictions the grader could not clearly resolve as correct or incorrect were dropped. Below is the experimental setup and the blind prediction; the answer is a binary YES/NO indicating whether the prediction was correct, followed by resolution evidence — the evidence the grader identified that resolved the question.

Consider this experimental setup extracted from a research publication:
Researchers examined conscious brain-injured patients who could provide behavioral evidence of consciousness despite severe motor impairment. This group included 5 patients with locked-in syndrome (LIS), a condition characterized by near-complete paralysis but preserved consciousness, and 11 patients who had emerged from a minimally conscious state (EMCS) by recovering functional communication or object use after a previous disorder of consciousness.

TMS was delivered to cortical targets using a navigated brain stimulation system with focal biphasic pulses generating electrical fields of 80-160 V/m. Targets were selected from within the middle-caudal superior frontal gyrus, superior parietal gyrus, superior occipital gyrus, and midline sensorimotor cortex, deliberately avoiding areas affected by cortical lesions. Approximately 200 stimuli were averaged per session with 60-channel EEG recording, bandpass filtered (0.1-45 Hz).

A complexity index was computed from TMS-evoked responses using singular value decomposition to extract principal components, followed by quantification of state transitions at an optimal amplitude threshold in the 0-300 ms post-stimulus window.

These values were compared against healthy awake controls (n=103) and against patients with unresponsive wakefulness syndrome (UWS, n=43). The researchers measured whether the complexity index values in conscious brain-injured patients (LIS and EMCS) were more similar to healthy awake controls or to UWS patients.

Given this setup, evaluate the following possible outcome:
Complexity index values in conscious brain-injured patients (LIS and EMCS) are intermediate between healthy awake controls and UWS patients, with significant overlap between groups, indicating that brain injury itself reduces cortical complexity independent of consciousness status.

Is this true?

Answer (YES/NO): NO